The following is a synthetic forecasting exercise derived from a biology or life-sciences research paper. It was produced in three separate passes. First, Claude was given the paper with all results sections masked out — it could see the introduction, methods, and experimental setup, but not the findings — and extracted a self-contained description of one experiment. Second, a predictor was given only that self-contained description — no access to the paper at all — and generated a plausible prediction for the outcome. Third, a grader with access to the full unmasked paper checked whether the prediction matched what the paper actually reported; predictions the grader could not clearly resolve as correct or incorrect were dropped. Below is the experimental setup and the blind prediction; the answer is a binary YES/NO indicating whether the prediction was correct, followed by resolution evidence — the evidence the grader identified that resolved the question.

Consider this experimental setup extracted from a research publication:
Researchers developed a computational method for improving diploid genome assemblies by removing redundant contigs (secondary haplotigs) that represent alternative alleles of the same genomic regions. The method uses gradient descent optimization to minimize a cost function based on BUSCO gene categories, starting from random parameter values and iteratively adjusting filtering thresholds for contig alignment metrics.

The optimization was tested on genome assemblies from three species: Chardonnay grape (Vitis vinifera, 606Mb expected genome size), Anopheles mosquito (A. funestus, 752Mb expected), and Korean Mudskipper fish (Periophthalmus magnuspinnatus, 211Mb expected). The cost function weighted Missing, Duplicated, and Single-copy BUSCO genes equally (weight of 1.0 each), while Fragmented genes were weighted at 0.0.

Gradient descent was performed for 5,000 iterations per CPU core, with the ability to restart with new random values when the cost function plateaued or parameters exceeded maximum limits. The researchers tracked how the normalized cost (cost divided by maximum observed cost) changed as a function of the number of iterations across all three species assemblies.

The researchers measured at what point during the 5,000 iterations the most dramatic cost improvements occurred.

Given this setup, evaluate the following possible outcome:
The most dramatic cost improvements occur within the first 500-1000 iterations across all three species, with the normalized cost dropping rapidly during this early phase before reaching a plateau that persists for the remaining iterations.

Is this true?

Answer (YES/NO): YES